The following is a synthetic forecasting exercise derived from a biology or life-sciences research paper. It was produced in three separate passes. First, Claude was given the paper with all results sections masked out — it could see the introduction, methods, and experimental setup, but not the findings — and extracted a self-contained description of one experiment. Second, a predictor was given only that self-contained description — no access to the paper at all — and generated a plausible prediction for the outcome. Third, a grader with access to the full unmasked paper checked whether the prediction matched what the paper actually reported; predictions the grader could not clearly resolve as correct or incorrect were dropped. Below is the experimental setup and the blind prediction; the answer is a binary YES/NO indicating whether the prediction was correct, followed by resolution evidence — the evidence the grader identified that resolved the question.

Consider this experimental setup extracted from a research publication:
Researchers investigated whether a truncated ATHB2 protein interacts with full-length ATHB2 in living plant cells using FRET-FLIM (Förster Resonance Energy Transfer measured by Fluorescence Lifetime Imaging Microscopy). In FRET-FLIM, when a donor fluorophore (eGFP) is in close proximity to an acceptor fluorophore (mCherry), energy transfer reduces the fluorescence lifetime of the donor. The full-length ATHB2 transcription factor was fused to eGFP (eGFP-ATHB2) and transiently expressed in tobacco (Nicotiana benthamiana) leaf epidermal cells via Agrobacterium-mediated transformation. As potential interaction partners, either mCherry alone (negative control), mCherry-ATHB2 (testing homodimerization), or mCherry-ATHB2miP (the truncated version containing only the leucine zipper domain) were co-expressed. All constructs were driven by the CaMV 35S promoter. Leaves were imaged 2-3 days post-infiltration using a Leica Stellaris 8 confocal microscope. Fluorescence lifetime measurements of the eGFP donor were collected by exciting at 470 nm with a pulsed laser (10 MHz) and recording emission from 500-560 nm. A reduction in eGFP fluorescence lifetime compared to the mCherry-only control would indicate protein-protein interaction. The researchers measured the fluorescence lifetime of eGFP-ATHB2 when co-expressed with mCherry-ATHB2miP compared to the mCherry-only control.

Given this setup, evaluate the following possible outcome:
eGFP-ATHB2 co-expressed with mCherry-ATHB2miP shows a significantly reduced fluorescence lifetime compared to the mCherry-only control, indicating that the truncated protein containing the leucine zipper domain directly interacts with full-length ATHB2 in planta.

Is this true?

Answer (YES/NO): YES